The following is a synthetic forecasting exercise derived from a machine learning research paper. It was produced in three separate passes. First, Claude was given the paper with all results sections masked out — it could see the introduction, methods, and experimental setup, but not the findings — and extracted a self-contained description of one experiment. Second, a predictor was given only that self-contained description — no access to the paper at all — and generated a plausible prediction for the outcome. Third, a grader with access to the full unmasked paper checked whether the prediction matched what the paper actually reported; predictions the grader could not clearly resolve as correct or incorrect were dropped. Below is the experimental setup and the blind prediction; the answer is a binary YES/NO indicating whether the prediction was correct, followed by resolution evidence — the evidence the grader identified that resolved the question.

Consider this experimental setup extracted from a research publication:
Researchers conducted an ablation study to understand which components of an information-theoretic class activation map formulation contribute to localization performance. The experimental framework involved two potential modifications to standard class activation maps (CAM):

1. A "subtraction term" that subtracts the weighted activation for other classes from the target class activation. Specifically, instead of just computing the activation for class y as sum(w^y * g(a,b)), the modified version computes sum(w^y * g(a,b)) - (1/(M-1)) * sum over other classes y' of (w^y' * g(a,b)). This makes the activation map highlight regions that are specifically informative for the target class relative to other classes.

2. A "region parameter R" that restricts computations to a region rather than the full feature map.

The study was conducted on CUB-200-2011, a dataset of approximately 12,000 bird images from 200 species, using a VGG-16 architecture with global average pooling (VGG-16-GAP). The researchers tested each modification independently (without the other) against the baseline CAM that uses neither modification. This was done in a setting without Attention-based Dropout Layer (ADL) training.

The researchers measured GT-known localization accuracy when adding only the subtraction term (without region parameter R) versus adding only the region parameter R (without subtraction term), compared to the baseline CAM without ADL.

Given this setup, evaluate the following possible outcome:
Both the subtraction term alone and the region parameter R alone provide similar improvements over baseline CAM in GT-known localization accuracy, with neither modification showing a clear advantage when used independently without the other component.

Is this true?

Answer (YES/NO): NO